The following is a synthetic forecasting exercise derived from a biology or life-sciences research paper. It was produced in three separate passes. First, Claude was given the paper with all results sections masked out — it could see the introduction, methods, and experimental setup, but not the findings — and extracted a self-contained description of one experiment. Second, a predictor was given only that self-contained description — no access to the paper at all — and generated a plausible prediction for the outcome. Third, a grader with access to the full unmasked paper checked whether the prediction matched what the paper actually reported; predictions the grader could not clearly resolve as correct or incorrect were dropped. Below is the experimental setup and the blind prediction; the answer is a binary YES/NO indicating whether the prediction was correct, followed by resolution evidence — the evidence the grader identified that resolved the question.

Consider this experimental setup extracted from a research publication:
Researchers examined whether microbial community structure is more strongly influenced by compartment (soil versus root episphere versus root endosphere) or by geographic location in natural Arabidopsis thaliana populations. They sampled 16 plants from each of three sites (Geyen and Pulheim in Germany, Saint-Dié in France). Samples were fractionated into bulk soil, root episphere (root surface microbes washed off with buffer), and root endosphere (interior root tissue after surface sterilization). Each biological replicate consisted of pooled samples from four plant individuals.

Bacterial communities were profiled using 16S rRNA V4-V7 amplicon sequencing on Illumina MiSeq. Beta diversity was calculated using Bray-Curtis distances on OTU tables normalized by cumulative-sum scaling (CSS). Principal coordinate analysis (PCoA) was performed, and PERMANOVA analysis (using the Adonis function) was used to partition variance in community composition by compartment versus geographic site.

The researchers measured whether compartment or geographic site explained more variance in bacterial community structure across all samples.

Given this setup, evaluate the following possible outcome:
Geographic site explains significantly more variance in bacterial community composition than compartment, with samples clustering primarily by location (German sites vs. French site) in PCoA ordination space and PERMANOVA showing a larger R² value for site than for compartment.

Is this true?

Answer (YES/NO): NO